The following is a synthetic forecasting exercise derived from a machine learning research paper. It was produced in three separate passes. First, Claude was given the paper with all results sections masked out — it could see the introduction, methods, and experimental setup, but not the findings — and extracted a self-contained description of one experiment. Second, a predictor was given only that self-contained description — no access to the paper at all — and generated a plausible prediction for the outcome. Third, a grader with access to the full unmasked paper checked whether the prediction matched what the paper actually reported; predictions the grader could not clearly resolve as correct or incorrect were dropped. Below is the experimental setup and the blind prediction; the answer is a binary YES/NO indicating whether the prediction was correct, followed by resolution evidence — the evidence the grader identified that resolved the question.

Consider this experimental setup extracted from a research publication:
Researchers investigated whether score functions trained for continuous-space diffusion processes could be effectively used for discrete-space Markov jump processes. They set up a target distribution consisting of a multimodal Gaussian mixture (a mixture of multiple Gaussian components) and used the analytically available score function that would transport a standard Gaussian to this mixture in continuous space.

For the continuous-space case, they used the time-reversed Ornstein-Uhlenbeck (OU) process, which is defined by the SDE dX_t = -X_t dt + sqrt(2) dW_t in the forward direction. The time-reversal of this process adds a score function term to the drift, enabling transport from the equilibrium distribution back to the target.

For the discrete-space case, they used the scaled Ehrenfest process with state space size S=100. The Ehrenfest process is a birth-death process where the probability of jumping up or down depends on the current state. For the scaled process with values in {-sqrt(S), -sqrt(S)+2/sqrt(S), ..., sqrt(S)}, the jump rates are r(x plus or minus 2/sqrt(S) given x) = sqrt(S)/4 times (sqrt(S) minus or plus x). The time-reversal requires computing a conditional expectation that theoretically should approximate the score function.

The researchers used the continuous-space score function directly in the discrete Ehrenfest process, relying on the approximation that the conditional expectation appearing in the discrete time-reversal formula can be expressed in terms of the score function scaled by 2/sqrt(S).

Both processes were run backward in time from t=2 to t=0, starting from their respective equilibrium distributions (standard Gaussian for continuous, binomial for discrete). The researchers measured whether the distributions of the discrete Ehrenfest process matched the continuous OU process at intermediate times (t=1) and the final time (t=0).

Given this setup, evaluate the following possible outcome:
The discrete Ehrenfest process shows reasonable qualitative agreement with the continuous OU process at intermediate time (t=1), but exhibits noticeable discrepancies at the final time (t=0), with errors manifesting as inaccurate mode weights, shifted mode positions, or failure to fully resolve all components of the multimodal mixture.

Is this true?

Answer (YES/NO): NO